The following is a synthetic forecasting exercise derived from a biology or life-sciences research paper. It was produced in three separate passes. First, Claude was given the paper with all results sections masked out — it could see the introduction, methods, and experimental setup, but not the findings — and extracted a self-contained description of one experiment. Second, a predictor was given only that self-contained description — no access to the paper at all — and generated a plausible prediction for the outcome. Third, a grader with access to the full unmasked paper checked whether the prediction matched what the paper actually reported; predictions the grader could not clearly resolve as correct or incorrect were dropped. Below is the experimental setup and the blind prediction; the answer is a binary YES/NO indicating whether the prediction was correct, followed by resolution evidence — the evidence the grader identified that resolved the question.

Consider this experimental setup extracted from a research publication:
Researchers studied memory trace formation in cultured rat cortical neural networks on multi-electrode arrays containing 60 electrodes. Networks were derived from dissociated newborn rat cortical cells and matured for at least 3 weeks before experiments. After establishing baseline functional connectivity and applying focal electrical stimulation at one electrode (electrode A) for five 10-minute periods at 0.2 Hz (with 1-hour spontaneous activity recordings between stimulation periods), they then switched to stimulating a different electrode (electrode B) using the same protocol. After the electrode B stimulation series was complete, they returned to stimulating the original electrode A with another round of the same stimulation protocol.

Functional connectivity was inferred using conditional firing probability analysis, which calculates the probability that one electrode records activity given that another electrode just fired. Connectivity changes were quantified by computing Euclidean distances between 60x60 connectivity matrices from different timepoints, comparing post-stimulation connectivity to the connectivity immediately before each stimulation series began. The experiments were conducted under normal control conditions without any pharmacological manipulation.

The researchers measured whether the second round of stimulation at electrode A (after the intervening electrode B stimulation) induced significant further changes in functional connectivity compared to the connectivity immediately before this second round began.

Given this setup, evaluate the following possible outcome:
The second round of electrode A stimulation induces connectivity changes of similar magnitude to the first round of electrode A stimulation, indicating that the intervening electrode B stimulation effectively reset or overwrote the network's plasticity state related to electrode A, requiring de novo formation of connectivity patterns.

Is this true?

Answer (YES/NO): NO